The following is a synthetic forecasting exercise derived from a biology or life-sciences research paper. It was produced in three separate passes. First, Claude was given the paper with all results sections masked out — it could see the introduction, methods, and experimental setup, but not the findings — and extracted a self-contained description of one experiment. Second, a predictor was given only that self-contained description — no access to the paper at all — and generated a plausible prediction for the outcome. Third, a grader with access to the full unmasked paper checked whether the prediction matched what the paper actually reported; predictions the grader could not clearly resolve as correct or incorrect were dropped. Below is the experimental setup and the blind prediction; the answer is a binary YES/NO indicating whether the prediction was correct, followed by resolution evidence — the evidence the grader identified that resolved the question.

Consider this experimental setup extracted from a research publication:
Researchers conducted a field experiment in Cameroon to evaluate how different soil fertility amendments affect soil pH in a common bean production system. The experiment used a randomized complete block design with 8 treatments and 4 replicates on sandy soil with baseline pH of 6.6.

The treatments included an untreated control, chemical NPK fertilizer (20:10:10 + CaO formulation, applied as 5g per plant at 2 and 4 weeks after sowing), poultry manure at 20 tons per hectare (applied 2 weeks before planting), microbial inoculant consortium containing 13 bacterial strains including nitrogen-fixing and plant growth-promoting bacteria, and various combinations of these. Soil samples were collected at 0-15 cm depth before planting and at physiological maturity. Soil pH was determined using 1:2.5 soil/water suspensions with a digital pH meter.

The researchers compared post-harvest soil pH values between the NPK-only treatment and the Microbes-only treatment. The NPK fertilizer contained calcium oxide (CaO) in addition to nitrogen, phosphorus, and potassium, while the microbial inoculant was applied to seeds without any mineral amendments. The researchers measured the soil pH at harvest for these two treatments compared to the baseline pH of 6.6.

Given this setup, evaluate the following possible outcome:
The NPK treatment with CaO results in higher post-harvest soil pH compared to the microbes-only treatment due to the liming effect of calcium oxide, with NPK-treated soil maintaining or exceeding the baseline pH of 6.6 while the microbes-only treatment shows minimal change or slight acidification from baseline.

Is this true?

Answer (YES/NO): NO